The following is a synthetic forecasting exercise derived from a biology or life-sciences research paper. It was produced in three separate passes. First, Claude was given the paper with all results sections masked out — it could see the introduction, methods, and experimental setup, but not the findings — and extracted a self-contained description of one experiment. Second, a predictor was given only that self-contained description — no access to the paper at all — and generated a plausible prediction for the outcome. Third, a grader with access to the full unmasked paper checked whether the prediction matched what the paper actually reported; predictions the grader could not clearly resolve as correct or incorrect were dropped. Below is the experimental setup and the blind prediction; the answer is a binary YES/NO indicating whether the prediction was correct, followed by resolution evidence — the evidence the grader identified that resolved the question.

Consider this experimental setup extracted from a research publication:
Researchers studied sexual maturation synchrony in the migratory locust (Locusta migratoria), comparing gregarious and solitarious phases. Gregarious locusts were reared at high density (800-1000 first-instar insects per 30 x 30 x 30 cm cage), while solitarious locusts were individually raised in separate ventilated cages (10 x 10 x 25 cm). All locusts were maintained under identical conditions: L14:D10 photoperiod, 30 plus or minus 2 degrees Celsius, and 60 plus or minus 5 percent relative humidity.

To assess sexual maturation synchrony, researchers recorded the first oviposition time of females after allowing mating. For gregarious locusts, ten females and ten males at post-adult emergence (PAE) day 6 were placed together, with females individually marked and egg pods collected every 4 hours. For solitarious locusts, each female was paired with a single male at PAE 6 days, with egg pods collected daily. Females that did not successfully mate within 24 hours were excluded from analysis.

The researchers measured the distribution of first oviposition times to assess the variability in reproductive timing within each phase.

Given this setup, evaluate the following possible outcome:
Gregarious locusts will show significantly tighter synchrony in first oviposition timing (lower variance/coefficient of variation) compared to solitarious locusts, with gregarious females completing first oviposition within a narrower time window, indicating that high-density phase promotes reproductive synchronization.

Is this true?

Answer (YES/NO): YES